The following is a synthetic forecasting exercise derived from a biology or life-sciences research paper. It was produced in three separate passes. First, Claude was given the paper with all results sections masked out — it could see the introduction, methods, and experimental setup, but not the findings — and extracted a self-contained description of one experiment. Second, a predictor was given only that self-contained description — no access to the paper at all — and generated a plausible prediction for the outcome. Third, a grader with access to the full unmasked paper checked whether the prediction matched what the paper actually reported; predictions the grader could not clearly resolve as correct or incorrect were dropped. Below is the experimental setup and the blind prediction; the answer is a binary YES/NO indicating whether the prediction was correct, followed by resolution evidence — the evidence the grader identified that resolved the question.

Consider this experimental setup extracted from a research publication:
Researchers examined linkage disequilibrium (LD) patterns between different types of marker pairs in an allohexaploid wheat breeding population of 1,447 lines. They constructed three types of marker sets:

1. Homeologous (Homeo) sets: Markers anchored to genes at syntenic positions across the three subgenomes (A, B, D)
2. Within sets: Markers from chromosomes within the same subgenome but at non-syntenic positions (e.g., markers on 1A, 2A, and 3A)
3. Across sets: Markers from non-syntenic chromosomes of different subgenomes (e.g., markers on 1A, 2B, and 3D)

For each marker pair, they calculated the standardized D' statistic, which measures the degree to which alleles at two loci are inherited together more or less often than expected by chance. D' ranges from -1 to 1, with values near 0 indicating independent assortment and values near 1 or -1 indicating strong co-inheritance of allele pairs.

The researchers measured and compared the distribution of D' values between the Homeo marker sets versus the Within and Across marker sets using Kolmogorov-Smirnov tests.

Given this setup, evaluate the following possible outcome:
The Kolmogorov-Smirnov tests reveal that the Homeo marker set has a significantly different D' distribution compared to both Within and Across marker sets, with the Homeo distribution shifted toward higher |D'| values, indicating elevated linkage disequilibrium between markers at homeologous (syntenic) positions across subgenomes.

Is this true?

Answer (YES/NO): YES